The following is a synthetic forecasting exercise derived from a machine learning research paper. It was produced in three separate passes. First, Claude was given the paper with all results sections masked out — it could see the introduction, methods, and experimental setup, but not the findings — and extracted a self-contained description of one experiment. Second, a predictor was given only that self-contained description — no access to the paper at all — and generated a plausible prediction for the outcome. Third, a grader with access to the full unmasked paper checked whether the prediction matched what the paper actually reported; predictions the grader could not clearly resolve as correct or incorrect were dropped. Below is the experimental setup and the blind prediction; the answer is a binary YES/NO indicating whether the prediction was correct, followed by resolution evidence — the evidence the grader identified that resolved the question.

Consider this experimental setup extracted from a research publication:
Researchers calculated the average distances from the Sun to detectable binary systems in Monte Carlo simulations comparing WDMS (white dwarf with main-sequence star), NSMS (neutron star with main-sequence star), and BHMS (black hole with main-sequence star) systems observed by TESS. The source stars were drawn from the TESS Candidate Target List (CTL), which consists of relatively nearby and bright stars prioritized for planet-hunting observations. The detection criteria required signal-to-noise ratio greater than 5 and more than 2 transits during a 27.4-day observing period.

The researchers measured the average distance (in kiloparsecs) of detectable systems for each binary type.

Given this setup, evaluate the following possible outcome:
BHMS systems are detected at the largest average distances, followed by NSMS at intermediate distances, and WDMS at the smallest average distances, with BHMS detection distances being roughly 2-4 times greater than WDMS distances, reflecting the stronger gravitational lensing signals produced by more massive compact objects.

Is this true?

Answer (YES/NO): NO